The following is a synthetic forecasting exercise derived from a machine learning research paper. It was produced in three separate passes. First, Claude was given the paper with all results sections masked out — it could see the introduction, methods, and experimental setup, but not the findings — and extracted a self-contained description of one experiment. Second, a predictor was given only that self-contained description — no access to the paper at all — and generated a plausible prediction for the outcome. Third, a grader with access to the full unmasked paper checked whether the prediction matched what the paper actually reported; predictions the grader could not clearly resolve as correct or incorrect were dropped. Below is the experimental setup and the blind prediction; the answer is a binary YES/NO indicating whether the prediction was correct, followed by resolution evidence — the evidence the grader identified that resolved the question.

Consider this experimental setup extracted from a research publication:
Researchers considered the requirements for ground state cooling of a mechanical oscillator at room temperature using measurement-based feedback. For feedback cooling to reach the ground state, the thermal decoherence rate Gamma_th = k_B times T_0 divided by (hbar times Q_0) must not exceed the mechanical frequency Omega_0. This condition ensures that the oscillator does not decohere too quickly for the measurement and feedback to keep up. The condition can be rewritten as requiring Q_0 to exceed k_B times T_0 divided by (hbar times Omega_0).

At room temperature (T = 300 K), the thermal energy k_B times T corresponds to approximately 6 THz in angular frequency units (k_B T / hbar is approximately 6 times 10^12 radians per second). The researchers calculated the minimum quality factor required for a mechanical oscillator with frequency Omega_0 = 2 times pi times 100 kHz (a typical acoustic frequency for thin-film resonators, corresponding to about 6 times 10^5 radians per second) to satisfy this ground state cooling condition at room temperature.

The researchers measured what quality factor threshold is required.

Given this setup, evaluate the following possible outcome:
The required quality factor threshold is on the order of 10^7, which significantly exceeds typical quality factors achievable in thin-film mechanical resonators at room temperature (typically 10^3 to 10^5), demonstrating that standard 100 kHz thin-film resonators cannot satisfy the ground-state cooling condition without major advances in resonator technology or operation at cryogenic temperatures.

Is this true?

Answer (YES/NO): NO